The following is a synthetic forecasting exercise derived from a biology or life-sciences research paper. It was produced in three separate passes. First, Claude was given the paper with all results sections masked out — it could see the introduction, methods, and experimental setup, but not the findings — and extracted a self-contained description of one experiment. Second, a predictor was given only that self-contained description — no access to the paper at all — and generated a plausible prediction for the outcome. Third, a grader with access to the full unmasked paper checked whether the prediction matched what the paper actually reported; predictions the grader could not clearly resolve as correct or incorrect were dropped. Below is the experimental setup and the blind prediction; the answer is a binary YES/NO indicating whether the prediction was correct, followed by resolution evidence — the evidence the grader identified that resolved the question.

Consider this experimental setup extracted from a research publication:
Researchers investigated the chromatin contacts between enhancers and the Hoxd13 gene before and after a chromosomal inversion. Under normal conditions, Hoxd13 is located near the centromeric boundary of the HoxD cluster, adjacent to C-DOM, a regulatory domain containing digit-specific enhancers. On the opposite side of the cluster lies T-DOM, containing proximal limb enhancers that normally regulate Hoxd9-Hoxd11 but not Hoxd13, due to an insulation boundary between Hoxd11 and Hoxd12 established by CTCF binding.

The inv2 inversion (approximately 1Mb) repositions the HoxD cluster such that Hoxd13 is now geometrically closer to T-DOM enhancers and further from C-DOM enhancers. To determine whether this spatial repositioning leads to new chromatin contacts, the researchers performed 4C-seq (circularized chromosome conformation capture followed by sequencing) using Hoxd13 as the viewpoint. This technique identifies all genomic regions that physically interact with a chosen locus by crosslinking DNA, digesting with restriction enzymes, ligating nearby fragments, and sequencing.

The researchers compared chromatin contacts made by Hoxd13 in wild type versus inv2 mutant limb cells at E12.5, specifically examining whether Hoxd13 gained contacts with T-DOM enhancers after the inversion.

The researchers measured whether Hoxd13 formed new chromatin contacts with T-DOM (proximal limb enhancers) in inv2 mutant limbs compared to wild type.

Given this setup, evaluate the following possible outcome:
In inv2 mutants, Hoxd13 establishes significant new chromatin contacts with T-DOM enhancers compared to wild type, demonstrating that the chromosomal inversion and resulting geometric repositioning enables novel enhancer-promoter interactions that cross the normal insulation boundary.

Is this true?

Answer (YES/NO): YES